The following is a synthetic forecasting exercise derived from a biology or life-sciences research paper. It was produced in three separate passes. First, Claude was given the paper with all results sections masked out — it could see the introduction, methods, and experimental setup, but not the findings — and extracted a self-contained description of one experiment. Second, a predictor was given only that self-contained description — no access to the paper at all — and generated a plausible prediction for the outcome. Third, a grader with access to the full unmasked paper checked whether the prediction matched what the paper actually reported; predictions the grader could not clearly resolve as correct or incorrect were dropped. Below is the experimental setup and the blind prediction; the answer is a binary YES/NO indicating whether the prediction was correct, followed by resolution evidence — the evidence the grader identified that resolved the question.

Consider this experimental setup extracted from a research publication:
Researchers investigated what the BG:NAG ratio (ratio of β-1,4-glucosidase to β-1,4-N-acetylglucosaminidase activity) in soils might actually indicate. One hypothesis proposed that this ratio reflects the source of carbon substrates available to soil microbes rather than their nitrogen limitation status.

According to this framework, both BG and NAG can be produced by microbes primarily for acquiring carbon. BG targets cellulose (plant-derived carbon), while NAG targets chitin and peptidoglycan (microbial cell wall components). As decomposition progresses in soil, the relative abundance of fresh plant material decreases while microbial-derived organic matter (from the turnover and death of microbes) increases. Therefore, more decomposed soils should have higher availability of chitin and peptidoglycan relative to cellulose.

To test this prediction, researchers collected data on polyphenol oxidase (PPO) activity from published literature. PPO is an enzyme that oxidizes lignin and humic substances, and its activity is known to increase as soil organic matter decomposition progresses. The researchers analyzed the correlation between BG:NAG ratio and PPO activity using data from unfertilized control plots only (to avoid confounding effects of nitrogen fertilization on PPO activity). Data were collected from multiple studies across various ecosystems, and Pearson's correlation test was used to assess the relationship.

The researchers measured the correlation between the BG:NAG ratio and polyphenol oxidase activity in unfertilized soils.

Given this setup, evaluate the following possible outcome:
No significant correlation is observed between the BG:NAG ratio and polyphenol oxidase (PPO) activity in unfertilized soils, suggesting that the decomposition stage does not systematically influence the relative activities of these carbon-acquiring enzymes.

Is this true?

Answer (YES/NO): NO